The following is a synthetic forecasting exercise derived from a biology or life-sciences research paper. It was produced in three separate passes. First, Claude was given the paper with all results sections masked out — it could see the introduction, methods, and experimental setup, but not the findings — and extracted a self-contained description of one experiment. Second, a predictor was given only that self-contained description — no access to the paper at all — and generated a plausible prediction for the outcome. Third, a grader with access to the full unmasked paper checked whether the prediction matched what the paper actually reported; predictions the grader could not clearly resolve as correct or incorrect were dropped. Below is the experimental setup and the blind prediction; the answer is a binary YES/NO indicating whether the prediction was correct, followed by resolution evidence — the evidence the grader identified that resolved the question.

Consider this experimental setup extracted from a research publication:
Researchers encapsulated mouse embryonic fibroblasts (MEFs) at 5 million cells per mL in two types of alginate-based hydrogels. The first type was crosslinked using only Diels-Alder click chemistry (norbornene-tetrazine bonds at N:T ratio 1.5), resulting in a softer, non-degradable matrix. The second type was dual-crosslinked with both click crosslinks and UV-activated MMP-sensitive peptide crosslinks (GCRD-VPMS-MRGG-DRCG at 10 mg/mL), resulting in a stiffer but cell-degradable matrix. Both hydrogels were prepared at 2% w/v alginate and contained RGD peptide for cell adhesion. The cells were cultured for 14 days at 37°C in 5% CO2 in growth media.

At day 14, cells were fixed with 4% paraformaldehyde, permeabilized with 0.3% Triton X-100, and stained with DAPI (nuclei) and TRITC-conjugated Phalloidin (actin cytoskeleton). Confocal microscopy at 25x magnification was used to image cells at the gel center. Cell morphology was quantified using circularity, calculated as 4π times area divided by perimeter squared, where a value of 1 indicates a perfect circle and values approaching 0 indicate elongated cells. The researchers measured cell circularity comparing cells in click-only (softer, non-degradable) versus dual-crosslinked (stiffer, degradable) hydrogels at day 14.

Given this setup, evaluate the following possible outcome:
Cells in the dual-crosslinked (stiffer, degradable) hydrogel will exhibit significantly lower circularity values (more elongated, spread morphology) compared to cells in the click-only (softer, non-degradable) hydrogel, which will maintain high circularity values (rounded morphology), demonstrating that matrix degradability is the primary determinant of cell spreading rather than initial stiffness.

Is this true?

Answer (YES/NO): YES